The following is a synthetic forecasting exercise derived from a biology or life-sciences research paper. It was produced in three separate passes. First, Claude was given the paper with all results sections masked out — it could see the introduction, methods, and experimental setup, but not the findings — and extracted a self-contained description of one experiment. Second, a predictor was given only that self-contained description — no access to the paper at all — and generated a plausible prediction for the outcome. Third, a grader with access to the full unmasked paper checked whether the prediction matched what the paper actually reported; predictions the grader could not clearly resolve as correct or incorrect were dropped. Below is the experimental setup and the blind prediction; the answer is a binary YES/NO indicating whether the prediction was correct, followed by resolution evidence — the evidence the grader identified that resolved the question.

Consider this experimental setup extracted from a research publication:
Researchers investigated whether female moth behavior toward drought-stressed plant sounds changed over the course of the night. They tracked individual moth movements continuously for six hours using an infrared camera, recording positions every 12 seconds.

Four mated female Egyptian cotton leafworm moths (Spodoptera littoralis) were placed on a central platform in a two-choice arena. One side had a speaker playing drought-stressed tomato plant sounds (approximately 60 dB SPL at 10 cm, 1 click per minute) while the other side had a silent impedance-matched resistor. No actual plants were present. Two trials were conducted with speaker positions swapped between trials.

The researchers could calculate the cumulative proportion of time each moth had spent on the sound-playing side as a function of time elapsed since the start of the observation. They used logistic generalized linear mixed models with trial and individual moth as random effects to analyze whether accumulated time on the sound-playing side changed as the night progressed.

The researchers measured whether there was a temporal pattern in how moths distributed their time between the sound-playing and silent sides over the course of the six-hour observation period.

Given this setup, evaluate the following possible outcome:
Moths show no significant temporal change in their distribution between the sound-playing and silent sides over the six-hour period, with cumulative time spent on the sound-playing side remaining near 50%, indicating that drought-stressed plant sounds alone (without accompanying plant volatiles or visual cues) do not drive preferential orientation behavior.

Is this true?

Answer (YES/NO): NO